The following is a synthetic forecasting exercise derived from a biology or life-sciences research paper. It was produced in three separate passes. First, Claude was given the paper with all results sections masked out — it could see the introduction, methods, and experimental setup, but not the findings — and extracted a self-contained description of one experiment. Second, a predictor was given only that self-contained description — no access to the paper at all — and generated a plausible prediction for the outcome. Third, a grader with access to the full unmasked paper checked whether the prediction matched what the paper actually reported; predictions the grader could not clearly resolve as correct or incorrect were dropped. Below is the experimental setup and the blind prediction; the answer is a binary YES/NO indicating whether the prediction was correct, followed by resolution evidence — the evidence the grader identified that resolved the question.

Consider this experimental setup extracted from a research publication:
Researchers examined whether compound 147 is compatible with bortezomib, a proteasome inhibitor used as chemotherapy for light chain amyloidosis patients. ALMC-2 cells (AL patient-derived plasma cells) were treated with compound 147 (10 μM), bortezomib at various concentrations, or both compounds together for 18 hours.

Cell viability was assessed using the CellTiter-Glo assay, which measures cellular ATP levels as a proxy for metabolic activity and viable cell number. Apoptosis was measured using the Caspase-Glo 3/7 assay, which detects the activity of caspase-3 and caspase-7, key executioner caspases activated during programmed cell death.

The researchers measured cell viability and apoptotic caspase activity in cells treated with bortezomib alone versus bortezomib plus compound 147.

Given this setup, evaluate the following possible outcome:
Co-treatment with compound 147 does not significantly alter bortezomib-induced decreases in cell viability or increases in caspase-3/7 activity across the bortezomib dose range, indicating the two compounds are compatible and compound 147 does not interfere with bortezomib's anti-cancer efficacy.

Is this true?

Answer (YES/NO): YES